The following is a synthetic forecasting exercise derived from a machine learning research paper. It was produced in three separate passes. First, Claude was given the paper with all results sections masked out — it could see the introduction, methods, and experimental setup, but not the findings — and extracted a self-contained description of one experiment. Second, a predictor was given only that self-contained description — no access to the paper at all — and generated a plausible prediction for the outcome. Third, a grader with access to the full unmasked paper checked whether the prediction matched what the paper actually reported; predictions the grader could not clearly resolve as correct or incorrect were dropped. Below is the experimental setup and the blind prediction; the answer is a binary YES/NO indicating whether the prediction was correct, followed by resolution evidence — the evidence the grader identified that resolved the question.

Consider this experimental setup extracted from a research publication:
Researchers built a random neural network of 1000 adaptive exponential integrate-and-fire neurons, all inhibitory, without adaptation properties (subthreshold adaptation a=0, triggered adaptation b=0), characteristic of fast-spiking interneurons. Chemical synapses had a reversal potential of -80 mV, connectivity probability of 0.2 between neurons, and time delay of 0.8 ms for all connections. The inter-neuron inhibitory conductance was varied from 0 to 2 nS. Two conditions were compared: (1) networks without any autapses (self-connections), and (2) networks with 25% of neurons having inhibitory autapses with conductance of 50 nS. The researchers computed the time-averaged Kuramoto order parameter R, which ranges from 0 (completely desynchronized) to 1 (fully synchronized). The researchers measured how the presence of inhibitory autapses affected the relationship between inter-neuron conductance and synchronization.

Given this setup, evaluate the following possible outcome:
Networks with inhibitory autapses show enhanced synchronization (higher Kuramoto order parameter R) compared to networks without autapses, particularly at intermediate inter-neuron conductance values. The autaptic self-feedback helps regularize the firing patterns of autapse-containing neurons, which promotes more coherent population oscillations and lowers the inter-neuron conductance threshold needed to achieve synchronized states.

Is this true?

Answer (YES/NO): NO